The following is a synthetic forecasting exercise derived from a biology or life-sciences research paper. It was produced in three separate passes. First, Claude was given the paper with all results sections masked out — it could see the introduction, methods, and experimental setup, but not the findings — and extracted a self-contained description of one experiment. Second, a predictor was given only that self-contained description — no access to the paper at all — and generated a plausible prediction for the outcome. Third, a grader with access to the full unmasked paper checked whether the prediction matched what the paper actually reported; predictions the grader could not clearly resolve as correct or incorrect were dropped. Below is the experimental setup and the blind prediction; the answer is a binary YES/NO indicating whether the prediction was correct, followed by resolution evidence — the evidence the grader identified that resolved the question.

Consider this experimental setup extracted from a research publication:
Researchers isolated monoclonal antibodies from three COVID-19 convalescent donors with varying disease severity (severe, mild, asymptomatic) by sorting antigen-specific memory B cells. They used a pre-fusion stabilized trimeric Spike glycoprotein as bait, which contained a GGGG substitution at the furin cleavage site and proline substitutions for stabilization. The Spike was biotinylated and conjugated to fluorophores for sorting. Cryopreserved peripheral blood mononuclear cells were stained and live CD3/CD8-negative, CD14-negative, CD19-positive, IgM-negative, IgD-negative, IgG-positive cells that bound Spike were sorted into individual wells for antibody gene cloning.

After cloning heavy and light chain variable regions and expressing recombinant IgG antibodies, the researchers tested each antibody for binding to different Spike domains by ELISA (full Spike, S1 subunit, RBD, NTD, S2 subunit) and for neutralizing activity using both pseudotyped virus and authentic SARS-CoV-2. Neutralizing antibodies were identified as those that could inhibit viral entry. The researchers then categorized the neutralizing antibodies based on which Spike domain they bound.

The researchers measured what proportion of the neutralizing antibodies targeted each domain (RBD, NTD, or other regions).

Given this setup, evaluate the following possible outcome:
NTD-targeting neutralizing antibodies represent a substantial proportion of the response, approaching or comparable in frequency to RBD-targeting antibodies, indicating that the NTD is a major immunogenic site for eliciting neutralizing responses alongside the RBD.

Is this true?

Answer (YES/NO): NO